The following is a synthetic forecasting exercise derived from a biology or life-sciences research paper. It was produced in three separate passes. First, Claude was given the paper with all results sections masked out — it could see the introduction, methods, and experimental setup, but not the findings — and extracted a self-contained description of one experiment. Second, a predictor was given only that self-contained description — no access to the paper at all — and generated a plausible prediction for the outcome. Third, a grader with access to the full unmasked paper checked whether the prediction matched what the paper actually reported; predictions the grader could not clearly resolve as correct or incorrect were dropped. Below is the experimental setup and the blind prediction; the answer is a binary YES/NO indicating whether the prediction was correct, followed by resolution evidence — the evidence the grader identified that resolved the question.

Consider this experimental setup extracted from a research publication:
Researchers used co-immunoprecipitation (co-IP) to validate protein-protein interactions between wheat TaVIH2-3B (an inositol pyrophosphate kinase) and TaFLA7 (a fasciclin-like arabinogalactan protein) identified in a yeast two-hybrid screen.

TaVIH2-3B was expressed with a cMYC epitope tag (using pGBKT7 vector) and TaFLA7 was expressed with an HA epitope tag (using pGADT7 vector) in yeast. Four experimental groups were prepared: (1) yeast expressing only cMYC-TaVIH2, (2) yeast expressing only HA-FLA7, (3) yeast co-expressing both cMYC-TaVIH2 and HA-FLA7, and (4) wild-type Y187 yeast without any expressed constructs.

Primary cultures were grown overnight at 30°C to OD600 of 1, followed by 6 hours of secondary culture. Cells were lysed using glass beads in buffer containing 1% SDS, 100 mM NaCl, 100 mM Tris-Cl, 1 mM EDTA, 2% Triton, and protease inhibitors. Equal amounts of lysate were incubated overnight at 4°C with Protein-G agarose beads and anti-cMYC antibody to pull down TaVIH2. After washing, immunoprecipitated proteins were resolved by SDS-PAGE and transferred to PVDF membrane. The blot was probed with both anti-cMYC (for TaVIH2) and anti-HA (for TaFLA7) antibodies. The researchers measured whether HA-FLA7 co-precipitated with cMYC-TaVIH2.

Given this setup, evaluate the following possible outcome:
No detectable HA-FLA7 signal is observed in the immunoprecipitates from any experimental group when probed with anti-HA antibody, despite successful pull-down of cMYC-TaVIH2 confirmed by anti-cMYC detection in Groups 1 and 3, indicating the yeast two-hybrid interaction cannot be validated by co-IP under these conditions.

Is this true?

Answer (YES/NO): NO